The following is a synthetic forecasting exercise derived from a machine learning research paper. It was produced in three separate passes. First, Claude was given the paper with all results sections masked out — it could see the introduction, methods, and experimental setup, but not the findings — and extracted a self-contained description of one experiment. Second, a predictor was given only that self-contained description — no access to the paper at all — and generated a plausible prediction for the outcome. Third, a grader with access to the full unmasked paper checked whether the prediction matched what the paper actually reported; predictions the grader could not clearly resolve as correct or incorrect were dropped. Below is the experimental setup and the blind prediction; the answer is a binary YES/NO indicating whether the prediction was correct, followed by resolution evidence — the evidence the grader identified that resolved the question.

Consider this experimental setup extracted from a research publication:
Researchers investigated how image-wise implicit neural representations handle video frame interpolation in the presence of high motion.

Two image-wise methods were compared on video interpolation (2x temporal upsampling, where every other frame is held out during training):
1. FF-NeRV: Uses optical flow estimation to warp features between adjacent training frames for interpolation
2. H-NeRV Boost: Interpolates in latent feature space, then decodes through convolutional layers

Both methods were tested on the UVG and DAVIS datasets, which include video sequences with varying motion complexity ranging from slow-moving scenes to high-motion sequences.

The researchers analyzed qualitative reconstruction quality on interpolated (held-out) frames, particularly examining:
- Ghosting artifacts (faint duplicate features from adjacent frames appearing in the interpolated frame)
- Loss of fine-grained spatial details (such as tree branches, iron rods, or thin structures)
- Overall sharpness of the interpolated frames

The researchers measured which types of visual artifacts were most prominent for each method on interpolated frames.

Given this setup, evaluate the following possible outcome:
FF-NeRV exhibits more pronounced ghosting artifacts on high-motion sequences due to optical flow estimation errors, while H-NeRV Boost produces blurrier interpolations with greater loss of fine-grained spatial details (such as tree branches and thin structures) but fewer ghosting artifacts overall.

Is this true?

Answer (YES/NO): NO